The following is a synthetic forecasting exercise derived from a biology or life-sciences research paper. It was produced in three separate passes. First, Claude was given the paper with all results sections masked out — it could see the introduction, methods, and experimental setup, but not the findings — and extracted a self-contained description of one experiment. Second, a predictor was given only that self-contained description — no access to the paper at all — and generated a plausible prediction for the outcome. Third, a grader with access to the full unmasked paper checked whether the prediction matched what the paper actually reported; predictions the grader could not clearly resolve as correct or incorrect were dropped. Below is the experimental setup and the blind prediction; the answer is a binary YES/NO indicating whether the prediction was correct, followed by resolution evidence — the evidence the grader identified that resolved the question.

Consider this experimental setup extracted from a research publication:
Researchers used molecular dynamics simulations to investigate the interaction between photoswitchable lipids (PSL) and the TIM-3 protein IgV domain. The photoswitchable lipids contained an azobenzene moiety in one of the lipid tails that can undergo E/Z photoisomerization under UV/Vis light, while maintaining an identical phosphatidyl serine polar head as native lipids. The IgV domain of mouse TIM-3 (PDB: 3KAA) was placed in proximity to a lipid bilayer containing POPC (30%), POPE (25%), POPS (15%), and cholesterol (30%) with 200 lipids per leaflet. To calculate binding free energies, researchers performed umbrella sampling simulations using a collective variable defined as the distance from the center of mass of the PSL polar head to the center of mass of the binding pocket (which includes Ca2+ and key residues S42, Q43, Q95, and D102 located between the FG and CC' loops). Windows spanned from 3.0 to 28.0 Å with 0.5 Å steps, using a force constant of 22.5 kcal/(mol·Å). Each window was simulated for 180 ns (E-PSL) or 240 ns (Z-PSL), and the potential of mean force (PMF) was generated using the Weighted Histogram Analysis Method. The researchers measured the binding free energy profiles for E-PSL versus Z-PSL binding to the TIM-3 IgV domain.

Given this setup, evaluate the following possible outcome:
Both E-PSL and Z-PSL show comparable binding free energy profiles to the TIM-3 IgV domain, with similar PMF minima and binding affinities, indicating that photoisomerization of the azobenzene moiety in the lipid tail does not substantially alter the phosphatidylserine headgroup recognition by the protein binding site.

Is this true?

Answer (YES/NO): NO